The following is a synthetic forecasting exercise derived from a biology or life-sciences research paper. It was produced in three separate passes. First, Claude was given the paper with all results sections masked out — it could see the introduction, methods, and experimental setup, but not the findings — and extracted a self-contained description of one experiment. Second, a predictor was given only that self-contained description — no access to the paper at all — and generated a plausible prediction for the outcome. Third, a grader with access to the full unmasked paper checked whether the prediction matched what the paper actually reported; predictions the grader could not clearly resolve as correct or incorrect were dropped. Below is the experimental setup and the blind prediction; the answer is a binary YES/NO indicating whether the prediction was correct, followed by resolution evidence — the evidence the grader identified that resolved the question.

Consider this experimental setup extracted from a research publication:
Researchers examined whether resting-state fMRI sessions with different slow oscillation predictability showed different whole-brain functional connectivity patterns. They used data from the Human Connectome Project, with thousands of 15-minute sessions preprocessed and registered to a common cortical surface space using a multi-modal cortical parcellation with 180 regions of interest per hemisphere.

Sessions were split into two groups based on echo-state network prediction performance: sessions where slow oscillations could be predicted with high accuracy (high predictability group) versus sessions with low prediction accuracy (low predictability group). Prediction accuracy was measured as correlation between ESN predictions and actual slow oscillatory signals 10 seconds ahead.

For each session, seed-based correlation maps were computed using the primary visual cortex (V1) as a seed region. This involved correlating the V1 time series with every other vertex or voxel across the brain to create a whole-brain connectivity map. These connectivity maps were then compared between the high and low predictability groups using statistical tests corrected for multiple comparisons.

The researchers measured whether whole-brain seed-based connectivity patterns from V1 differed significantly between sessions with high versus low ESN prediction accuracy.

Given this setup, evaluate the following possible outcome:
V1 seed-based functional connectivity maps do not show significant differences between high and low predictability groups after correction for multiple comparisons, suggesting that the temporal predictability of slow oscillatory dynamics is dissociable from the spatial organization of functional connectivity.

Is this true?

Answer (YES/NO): NO